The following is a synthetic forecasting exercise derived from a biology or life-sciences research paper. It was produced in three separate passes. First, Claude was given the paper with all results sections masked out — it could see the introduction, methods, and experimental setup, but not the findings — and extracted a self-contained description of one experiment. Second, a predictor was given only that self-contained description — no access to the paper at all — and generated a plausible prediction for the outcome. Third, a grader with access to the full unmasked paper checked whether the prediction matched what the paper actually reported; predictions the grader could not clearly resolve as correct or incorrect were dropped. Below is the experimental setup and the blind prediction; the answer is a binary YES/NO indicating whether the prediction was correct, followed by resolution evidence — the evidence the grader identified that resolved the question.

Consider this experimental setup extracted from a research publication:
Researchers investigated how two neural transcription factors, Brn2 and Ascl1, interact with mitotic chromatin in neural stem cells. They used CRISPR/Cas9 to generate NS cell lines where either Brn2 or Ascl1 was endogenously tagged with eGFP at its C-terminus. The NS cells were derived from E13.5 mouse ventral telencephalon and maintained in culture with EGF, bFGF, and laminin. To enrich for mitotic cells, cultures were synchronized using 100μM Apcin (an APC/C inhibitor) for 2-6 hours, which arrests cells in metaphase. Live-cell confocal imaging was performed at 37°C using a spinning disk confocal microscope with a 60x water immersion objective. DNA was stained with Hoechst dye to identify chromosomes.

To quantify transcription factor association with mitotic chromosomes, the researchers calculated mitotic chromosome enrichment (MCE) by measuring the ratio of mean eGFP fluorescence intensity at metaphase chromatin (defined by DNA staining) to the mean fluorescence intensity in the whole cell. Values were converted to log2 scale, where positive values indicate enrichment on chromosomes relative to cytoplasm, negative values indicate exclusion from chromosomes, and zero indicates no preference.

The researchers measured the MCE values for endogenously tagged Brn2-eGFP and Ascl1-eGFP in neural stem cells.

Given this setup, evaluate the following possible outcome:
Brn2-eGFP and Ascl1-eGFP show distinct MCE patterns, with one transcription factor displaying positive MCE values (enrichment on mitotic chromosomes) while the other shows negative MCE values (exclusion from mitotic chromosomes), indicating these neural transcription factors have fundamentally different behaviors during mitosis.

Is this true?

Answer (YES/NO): YES